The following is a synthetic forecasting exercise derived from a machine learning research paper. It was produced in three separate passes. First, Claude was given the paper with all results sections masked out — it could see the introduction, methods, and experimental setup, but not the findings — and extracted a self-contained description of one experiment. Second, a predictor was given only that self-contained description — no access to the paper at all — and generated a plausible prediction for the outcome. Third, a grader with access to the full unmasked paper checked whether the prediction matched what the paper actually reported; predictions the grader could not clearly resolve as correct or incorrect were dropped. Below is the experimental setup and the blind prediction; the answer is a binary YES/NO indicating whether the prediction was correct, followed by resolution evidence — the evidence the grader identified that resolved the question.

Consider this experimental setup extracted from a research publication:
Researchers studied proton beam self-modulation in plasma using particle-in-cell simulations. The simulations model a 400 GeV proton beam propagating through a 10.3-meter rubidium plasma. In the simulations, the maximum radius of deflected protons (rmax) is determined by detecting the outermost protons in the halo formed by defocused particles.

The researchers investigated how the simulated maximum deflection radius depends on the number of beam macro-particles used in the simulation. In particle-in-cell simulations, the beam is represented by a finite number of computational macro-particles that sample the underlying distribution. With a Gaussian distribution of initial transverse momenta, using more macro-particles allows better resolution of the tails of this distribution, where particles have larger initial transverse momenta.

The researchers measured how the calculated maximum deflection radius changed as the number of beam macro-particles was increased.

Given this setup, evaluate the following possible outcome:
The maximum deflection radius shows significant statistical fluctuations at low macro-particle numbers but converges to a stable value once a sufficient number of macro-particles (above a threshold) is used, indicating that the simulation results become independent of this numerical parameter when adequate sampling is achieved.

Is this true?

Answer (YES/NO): NO